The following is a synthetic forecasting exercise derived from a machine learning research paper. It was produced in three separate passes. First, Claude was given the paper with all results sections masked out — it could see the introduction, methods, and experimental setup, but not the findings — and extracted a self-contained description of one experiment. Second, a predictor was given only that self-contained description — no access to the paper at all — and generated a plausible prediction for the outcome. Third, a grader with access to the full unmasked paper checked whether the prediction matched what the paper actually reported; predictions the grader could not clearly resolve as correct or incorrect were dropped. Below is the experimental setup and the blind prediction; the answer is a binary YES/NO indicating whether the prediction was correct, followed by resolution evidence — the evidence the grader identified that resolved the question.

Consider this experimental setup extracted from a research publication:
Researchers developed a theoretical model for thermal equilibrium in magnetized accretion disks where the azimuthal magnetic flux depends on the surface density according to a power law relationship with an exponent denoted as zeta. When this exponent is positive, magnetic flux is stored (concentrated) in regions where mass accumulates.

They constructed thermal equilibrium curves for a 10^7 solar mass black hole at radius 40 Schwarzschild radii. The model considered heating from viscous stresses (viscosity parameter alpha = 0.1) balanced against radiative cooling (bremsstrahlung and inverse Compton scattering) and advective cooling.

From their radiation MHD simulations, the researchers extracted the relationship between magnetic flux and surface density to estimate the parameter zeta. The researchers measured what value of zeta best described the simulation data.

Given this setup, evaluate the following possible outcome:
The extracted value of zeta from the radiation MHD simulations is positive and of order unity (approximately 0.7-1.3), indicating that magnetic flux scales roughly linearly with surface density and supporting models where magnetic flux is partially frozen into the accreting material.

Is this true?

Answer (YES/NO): NO